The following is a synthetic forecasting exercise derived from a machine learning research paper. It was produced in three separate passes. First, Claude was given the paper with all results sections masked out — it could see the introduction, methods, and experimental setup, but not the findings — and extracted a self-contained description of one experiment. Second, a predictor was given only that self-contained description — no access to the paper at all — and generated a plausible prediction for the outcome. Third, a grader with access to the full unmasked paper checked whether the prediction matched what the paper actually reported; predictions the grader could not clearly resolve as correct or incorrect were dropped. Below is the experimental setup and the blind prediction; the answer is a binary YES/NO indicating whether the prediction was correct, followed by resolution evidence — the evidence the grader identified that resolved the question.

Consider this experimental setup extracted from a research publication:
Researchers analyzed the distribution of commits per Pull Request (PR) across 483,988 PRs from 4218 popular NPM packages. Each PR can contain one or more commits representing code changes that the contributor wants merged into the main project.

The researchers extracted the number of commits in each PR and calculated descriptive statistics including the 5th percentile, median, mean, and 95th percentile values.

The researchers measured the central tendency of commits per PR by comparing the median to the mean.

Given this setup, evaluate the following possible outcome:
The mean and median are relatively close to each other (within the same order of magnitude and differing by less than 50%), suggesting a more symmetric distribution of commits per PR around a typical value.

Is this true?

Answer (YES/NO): NO